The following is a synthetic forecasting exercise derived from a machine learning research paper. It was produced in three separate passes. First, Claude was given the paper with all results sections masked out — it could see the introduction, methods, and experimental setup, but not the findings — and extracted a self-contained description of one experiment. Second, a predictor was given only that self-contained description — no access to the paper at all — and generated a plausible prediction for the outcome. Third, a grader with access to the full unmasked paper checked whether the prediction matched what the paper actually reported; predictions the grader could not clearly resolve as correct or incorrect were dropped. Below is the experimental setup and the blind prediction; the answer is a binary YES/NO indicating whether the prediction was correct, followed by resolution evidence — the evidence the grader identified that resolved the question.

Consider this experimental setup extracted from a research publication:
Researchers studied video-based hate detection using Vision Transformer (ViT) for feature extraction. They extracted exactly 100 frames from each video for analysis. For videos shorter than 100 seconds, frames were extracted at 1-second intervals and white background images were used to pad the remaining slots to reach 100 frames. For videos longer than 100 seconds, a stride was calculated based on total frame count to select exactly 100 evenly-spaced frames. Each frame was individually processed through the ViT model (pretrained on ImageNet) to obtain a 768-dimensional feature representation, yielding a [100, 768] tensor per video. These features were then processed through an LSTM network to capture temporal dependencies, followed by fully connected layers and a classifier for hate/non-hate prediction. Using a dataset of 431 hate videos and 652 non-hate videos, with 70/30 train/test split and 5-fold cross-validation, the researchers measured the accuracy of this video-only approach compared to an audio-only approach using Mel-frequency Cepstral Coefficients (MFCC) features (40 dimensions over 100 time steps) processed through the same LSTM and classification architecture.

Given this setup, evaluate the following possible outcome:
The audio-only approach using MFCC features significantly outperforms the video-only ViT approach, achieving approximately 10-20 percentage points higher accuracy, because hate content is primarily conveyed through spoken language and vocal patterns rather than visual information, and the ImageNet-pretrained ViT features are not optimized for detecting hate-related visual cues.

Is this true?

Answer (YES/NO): NO